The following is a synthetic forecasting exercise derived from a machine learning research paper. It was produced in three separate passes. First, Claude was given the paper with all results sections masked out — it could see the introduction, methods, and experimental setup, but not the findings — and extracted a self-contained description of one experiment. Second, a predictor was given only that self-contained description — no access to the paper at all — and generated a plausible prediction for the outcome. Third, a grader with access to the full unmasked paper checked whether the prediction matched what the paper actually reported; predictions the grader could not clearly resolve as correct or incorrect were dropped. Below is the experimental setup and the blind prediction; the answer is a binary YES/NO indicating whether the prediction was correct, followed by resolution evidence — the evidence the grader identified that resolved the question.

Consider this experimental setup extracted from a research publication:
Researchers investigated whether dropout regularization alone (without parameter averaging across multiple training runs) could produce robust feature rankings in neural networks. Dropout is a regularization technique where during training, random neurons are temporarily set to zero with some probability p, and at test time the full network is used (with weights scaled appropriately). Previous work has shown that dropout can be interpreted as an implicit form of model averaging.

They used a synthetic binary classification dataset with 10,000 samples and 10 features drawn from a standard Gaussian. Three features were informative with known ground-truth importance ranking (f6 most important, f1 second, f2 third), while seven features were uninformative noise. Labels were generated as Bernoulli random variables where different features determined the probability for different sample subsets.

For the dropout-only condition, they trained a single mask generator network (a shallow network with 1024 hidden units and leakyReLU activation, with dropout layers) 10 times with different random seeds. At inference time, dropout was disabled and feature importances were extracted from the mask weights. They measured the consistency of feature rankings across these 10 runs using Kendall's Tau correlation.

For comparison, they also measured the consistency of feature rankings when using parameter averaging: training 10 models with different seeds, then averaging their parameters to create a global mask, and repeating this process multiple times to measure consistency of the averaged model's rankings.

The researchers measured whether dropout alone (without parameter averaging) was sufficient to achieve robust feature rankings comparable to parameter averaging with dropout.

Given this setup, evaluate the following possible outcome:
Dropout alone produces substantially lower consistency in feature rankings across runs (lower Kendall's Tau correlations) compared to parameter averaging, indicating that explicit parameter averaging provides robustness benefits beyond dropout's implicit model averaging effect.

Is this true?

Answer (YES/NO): YES